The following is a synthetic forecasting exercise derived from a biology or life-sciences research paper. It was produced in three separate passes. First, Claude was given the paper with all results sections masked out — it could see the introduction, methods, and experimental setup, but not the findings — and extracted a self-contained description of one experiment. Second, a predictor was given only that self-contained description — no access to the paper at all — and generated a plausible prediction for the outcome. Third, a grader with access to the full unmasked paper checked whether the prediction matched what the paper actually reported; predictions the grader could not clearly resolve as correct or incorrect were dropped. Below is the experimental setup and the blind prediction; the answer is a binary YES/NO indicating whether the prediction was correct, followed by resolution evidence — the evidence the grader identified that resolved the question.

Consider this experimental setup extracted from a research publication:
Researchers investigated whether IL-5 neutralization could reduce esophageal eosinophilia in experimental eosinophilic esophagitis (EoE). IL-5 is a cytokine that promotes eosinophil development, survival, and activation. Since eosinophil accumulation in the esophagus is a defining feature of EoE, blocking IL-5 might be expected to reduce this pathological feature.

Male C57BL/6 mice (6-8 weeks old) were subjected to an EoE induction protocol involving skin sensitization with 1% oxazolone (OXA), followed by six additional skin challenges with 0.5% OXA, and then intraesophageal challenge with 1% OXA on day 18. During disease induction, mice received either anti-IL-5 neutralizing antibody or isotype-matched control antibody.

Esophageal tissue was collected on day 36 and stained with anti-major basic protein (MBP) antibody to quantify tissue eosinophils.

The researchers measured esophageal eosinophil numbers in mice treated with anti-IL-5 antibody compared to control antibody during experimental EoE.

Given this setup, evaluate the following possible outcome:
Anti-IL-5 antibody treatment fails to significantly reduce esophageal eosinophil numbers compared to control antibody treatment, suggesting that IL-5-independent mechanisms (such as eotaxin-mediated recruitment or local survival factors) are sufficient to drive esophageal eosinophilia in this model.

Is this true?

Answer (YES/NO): NO